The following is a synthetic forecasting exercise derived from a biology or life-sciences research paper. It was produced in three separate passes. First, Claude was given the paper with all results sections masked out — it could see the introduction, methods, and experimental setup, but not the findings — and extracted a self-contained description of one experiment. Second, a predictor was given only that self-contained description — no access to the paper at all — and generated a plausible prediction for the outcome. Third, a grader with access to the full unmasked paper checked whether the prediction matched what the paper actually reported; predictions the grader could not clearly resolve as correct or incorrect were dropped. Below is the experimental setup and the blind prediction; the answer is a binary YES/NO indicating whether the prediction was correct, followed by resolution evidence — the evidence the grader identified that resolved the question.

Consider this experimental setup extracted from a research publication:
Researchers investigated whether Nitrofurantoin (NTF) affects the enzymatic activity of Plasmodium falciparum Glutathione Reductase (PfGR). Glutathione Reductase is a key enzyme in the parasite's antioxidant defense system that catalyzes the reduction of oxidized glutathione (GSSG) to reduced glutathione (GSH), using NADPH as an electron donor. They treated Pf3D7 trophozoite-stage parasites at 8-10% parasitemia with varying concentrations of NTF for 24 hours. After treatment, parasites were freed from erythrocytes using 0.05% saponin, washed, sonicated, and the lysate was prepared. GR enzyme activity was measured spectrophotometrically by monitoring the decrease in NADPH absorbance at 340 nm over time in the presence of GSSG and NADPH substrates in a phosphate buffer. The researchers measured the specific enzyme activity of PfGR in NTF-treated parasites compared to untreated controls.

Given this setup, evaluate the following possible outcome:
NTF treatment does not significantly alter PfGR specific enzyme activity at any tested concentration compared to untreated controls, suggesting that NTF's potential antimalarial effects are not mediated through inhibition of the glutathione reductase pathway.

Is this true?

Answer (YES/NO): NO